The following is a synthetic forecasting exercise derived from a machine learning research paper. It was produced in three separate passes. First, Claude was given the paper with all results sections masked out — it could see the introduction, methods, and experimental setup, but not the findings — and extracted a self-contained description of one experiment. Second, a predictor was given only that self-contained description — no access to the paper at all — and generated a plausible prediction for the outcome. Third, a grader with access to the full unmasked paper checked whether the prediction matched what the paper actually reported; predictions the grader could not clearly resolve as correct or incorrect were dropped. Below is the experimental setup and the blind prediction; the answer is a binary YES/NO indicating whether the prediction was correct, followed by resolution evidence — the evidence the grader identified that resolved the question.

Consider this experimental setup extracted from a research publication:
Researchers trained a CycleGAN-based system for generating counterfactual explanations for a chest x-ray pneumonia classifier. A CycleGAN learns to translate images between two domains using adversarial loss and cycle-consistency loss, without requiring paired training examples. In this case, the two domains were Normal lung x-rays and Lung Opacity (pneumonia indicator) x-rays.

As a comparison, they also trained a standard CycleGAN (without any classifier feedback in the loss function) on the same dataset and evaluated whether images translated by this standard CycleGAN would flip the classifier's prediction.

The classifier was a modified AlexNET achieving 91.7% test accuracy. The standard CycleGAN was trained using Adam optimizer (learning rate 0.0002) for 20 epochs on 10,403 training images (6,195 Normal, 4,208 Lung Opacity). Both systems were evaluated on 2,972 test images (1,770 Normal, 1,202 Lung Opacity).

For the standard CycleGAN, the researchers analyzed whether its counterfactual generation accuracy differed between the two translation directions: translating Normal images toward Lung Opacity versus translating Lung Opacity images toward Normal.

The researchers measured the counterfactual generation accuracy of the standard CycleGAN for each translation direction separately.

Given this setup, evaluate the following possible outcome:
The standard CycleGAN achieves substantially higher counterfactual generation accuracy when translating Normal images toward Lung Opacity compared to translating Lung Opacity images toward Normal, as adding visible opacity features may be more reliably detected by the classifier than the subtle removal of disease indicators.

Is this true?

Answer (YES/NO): NO